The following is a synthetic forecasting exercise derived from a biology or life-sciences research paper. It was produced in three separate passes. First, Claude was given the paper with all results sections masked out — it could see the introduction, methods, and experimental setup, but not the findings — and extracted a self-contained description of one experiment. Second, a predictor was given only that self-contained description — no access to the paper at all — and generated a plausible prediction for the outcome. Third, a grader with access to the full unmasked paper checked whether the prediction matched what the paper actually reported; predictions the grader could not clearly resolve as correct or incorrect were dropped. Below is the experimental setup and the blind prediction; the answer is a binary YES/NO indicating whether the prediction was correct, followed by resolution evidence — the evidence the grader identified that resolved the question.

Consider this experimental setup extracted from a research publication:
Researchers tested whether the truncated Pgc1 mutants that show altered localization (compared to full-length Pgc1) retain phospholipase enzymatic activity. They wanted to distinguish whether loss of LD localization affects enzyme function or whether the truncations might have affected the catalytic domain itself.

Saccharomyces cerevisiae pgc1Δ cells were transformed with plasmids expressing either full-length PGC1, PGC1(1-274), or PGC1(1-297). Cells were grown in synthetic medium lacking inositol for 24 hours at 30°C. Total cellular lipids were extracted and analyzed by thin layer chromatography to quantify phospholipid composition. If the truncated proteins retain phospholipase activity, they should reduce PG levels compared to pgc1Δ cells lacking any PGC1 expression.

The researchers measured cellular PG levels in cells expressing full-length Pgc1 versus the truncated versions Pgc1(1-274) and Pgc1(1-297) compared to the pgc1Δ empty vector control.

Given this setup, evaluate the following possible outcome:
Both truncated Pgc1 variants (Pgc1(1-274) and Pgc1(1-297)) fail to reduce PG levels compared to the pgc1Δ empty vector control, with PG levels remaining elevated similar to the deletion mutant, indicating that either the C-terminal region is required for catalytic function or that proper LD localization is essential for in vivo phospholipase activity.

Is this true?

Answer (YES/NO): NO